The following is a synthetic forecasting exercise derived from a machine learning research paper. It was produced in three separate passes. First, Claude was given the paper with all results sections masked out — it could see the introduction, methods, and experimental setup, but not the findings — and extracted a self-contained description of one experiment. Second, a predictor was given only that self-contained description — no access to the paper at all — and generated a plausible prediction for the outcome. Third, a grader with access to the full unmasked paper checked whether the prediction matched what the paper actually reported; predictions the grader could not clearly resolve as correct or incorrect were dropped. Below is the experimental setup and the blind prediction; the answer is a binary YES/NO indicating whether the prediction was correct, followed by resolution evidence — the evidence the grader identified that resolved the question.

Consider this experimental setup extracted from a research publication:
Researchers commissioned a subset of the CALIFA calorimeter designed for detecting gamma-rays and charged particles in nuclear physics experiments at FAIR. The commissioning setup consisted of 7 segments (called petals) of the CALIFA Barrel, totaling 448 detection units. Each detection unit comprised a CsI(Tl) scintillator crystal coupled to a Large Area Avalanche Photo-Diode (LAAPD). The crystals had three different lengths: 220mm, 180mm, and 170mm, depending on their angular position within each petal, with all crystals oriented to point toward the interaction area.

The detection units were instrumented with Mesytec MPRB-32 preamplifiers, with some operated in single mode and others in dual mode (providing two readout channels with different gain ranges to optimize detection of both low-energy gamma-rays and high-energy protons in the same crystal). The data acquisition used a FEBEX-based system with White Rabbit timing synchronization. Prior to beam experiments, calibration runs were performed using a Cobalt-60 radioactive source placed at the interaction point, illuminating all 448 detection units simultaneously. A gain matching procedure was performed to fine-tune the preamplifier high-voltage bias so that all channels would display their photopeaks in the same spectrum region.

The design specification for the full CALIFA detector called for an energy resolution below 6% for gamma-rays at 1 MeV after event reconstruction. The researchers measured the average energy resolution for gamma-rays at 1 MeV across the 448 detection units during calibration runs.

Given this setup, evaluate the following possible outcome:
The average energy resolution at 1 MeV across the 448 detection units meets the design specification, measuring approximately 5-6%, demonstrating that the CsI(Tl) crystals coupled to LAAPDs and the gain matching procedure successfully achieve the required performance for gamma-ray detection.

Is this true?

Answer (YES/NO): YES